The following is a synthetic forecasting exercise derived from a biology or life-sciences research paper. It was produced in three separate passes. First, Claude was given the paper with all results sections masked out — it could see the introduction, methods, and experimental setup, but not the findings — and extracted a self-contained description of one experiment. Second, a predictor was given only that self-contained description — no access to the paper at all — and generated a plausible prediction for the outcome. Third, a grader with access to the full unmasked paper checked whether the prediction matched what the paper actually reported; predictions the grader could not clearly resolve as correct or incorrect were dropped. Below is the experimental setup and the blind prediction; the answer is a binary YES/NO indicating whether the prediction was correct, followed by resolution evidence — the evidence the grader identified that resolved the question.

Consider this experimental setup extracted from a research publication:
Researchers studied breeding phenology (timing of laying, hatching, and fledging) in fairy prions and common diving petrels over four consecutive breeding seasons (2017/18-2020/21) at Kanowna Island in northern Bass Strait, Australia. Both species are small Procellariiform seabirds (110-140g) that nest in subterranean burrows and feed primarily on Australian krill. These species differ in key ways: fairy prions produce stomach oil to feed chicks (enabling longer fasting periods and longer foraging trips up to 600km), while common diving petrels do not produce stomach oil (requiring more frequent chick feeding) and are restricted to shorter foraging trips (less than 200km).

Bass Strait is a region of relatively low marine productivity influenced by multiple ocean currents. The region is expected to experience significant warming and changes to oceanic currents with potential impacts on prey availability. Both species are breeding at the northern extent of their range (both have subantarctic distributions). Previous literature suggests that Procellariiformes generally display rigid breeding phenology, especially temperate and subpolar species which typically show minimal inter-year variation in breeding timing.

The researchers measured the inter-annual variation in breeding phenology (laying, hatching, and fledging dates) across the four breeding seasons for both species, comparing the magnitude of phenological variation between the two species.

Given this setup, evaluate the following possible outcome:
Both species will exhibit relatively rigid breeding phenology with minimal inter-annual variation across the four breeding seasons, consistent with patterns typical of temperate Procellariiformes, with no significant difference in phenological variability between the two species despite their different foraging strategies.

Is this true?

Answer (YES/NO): NO